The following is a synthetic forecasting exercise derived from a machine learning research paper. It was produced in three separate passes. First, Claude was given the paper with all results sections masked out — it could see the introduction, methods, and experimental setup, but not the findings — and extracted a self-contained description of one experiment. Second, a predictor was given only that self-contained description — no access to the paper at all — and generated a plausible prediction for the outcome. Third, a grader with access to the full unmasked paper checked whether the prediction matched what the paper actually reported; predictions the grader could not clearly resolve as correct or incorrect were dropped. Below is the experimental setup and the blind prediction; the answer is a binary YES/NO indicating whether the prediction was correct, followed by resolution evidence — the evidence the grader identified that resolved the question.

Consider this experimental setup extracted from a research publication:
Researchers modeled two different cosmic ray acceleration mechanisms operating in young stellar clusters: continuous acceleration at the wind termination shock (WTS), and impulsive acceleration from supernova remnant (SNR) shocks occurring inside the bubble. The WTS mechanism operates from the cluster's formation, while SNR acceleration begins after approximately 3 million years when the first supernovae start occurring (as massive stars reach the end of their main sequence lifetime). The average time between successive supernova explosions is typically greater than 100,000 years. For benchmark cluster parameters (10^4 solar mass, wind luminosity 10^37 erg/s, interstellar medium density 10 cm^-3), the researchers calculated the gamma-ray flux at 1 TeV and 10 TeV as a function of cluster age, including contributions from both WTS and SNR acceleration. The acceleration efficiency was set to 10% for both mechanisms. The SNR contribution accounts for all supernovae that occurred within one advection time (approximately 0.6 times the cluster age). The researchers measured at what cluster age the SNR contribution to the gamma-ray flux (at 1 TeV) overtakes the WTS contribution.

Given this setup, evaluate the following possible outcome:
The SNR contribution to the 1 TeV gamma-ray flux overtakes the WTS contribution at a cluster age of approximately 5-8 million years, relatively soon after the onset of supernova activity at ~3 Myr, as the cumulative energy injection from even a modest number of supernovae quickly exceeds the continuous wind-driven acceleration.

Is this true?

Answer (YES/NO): NO